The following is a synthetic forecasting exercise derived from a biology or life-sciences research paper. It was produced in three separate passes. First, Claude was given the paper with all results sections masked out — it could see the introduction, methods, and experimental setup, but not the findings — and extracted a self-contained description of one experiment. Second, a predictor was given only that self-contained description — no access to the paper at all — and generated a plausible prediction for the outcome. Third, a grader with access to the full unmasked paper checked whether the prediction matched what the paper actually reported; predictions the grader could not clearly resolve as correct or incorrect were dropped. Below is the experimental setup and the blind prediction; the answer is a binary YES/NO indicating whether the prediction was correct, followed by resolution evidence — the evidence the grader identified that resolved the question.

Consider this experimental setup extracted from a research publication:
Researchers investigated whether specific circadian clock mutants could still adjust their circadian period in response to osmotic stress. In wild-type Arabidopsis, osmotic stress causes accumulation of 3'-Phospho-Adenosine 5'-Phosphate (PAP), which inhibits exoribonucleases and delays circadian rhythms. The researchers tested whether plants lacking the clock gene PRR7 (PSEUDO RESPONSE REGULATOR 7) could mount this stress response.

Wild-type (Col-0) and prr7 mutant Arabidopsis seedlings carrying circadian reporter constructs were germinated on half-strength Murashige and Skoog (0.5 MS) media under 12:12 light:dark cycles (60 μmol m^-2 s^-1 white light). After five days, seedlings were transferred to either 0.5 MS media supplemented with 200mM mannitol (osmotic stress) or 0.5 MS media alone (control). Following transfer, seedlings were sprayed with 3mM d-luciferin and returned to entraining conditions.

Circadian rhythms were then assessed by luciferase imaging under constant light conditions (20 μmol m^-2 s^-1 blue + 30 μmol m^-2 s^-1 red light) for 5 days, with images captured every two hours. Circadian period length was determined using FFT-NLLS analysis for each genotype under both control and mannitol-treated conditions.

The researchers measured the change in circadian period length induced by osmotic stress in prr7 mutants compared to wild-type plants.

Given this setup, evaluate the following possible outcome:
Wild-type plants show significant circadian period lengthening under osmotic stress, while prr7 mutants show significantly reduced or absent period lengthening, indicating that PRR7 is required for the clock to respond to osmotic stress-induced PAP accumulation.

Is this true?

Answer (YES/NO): YES